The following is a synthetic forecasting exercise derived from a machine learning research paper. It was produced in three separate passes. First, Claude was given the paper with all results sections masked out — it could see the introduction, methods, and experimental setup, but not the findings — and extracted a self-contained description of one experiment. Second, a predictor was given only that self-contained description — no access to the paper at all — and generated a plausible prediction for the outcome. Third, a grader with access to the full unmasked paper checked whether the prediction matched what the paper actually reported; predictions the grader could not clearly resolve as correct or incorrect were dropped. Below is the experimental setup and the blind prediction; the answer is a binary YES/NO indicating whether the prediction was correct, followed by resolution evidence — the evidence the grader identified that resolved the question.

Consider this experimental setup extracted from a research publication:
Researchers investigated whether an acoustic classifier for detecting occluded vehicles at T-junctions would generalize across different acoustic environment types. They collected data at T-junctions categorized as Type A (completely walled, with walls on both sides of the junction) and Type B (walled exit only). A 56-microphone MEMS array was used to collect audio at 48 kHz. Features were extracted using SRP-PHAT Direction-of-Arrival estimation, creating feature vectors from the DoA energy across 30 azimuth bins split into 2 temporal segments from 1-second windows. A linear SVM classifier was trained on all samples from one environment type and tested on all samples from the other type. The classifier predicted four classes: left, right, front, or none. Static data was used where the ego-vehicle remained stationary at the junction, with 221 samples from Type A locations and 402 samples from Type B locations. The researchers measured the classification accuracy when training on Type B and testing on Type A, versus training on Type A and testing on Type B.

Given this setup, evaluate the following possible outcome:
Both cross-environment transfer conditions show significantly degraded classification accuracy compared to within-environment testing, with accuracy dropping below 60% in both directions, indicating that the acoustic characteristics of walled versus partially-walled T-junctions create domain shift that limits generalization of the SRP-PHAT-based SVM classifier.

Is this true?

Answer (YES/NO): NO